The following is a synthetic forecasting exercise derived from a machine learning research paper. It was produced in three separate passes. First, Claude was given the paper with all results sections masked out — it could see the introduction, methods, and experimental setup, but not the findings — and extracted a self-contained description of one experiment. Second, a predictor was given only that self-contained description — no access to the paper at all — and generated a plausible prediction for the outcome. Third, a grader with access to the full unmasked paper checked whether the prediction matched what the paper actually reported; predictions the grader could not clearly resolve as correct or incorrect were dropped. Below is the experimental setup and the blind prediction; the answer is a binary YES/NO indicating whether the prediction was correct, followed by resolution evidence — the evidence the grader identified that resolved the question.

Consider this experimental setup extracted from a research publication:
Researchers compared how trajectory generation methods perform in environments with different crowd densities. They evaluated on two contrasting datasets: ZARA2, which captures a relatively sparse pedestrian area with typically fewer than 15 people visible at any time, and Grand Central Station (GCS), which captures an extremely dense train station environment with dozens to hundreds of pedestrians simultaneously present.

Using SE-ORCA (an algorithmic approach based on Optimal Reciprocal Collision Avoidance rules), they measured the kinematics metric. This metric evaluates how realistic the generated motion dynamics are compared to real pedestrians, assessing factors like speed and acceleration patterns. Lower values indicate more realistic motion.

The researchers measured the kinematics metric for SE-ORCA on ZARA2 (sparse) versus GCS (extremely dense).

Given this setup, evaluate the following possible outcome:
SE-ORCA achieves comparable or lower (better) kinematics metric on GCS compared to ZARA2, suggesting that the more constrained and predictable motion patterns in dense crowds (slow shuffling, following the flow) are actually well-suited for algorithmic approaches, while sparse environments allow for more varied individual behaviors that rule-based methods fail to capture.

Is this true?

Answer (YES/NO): NO